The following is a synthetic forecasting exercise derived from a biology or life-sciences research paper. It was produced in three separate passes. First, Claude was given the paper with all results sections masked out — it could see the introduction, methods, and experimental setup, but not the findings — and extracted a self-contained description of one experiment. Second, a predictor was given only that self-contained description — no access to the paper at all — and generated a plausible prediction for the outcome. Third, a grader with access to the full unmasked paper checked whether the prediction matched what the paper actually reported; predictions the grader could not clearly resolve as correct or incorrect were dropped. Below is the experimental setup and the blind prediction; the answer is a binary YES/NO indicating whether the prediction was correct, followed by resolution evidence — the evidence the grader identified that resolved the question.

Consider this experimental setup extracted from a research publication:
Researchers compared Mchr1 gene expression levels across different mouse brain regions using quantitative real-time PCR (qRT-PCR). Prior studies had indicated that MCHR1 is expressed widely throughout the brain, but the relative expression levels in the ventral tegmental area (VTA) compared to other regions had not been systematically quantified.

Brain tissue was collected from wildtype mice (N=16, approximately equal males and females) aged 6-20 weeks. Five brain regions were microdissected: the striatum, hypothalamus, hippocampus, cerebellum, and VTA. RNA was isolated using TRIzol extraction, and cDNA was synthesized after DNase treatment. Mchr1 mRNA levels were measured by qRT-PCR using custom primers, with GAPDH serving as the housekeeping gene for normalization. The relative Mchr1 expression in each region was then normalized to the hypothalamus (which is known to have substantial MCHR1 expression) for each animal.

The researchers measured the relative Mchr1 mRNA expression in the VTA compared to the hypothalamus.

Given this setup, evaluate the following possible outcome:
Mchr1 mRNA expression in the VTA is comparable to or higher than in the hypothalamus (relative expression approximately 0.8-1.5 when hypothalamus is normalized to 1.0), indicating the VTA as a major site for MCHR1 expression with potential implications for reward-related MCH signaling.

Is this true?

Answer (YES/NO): YES